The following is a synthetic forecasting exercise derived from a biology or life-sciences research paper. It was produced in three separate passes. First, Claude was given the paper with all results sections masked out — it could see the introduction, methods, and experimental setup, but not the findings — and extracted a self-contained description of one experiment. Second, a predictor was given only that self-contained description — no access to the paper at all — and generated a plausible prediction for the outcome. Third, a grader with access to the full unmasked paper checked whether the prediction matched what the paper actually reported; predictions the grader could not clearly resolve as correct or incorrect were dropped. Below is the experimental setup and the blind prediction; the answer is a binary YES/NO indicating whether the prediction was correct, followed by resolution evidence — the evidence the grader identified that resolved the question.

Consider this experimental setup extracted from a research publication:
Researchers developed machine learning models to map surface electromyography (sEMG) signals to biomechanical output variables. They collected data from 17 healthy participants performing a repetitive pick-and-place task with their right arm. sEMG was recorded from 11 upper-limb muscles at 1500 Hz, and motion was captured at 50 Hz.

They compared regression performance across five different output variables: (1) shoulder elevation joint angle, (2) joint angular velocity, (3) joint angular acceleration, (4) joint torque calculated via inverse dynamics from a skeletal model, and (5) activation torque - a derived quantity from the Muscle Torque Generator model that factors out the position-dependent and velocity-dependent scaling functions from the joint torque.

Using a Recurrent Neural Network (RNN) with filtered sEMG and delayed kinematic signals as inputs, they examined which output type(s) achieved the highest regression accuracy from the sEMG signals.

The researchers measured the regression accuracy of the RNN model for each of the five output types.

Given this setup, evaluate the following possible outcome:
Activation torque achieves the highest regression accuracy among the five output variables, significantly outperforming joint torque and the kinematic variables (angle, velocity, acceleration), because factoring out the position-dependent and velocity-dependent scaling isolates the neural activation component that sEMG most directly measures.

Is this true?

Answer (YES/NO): NO